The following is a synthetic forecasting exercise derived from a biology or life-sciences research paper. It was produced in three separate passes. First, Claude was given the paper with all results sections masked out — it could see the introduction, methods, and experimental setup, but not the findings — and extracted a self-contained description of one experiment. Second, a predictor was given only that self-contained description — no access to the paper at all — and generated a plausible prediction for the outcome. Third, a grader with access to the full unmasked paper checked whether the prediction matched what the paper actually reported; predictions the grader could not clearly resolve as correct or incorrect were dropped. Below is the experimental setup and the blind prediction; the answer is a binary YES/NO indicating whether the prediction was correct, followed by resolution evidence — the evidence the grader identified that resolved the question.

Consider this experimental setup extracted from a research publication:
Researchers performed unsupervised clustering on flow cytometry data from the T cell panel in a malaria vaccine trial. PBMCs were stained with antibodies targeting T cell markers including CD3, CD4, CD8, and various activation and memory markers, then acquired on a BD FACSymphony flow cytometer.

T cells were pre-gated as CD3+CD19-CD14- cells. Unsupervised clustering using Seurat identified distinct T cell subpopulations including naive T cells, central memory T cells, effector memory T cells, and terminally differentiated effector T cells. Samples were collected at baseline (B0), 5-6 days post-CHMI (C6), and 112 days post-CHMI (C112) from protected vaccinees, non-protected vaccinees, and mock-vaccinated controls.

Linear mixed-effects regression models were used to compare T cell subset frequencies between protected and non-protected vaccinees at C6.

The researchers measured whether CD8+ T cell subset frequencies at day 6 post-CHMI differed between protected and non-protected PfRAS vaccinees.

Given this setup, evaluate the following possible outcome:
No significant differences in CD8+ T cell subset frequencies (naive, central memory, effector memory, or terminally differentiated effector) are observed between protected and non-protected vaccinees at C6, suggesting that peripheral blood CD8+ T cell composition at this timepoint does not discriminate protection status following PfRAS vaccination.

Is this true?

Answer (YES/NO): NO